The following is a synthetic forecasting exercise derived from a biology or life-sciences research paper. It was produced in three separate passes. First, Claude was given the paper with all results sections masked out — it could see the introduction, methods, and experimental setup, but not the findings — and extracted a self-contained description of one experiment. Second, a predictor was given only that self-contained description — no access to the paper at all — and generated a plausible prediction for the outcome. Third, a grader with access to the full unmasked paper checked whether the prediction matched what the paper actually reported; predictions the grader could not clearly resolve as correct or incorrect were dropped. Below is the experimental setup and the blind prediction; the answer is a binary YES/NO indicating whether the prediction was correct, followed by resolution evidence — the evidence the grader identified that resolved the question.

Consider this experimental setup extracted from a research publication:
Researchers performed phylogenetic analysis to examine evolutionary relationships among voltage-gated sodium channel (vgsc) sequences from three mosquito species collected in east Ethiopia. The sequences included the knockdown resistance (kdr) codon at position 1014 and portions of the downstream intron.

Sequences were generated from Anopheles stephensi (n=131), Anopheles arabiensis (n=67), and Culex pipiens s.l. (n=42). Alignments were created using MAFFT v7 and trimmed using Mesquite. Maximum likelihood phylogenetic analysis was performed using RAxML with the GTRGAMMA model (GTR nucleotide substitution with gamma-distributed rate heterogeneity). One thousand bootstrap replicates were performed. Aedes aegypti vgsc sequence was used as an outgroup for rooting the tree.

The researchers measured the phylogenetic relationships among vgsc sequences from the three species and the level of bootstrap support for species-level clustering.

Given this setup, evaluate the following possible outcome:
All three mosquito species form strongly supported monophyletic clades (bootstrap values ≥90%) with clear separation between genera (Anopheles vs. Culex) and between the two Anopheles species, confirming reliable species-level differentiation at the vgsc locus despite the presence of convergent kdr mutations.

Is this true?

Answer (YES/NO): YES